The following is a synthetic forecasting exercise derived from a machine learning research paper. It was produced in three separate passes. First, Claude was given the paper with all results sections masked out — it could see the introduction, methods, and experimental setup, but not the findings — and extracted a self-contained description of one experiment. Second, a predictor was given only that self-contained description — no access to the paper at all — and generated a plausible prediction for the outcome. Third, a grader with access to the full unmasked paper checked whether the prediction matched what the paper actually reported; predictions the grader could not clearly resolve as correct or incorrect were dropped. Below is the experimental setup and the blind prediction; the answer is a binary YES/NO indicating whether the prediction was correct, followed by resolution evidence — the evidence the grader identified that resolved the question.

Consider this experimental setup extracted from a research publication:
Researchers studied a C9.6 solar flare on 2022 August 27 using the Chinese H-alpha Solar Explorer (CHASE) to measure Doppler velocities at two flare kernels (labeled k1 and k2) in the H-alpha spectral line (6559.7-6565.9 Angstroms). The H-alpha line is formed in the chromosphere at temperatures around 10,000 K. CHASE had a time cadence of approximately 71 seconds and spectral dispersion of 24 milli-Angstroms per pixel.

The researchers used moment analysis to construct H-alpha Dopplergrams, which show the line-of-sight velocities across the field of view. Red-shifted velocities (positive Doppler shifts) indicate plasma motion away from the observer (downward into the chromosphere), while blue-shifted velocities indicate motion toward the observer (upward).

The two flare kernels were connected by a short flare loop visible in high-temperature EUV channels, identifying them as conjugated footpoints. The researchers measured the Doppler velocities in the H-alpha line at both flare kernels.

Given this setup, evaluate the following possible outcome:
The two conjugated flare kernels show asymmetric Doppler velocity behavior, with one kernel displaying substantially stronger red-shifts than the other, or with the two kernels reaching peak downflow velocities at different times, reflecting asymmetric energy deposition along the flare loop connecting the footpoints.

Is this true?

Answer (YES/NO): NO